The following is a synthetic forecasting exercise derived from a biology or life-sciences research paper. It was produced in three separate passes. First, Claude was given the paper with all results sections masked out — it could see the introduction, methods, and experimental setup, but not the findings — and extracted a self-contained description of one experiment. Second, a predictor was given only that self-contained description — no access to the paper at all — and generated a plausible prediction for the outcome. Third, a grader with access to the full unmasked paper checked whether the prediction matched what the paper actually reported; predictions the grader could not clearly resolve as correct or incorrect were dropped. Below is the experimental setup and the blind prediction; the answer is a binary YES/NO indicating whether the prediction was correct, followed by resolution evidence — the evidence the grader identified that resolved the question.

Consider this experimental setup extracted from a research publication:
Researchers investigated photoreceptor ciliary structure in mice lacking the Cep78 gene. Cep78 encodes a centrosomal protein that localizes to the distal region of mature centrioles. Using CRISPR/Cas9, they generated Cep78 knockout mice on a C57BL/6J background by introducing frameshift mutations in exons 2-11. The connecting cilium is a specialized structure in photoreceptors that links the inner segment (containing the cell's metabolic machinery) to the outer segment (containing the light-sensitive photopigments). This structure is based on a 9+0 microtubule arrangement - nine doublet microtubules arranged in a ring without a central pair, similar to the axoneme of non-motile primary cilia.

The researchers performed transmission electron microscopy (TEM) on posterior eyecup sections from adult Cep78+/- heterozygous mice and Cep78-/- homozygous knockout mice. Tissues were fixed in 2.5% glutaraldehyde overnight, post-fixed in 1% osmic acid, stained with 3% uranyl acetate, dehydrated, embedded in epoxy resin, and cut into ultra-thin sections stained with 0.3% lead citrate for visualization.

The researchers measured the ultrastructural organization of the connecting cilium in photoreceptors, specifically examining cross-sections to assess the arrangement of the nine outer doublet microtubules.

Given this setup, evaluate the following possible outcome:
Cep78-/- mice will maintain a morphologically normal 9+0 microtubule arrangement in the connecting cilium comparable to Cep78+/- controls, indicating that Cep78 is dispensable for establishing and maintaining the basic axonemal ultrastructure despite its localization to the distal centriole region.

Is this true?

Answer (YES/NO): NO